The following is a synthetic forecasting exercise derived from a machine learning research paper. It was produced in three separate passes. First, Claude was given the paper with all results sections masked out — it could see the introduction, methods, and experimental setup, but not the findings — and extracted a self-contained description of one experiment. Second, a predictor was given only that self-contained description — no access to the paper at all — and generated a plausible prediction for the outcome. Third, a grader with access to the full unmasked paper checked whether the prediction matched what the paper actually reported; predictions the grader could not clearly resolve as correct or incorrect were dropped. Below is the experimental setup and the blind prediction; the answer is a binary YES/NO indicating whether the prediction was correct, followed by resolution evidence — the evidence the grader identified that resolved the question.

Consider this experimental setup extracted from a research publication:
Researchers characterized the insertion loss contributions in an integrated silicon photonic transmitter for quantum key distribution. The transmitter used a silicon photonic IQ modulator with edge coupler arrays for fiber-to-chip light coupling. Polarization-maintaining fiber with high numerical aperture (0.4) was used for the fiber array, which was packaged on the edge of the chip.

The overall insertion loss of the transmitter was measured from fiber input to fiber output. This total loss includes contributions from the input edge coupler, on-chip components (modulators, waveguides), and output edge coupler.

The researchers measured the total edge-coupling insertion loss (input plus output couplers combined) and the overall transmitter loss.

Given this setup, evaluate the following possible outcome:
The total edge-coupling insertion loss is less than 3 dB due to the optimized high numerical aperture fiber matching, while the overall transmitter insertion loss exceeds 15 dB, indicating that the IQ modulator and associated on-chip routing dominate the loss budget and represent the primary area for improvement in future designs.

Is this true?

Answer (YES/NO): NO